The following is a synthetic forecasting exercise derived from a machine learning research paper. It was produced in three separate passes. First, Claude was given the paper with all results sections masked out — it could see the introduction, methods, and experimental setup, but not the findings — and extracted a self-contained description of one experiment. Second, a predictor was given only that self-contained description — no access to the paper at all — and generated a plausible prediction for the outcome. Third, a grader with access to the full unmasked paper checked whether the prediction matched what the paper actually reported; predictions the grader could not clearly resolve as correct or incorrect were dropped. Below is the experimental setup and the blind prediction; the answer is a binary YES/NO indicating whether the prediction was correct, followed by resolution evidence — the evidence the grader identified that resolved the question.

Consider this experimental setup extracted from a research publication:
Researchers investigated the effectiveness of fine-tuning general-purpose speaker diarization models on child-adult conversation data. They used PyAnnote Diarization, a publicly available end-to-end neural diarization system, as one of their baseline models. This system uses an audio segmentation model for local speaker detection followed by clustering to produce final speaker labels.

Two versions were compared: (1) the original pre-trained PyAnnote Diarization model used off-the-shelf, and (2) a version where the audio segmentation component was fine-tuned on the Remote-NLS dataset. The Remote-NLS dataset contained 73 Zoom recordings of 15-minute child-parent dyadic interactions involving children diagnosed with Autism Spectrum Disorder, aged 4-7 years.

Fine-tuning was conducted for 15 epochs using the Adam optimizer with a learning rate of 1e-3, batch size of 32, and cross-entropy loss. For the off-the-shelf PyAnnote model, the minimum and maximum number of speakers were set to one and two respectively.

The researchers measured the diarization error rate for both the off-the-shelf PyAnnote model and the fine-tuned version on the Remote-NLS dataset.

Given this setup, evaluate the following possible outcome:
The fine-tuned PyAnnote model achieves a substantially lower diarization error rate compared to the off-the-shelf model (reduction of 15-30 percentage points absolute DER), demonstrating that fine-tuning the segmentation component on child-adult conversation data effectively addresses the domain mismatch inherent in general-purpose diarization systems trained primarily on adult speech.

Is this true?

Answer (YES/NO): NO